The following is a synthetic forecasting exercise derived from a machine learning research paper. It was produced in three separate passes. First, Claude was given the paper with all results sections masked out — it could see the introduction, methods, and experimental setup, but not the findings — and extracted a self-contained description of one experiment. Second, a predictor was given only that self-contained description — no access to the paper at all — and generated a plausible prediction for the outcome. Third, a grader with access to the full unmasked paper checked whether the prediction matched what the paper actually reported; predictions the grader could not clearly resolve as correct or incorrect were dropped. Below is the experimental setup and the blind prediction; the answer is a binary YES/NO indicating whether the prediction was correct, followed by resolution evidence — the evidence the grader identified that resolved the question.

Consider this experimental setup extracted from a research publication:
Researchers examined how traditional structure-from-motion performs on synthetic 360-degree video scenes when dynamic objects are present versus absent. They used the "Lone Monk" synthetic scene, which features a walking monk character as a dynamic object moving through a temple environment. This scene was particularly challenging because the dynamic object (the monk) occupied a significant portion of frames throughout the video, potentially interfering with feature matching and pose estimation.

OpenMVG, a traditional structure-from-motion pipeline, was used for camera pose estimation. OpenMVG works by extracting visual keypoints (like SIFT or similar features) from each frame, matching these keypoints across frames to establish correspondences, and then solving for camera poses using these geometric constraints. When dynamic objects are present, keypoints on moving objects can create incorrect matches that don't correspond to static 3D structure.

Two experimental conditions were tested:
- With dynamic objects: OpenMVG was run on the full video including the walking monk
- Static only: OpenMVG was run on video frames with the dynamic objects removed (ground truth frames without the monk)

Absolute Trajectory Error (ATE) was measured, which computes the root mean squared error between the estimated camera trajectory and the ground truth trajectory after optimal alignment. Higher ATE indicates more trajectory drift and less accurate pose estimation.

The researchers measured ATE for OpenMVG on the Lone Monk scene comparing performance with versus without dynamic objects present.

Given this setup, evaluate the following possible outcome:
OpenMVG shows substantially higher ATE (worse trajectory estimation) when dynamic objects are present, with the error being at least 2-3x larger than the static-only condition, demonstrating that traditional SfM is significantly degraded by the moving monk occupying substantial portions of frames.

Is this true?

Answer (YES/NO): NO